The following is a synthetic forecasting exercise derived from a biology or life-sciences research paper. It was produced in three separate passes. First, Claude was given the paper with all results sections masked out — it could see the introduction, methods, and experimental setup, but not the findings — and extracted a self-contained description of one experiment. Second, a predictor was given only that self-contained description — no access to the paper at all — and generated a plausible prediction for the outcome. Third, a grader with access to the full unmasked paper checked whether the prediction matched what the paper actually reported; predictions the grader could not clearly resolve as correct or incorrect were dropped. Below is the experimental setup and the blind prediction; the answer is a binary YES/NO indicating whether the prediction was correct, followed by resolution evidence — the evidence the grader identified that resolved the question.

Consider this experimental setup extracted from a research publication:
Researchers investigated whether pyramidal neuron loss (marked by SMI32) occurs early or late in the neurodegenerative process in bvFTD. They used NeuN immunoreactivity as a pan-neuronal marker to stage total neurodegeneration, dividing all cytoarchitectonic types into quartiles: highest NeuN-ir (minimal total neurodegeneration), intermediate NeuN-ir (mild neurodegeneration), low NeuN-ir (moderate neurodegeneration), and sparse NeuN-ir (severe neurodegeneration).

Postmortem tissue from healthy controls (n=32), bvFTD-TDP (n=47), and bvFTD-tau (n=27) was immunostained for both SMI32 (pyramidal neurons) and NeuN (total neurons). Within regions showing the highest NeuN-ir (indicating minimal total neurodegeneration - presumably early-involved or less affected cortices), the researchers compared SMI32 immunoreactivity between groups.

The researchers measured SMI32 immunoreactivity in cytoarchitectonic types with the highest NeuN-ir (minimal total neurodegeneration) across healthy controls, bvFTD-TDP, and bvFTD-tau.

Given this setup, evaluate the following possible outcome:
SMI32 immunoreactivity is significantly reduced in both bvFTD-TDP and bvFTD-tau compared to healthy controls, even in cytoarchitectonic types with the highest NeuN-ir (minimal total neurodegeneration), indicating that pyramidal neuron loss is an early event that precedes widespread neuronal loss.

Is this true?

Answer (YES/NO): YES